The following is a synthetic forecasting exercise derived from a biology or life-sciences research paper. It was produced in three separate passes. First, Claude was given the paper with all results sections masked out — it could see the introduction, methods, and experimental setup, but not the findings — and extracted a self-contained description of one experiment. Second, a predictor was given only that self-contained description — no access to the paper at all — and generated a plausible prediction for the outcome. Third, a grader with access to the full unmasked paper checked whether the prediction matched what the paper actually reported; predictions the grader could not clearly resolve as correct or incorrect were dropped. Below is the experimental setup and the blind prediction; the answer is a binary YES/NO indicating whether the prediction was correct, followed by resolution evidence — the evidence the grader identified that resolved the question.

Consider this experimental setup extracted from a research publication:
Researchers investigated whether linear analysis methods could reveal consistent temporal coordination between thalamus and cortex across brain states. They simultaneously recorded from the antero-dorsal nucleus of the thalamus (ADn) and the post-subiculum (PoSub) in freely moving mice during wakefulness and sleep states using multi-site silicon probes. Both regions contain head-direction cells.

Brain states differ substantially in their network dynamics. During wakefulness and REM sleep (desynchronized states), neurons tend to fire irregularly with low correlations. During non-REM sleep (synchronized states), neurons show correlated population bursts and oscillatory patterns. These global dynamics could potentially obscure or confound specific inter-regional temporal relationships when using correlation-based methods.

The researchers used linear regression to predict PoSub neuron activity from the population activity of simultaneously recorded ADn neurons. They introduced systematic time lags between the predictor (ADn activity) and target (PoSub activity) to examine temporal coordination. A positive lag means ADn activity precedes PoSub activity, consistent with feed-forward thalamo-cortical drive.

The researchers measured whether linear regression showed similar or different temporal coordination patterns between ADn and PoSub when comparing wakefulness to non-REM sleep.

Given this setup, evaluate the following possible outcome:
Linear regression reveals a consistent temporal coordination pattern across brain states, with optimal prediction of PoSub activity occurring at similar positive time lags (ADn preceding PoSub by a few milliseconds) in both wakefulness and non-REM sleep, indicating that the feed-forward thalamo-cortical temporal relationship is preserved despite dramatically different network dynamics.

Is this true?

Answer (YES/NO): NO